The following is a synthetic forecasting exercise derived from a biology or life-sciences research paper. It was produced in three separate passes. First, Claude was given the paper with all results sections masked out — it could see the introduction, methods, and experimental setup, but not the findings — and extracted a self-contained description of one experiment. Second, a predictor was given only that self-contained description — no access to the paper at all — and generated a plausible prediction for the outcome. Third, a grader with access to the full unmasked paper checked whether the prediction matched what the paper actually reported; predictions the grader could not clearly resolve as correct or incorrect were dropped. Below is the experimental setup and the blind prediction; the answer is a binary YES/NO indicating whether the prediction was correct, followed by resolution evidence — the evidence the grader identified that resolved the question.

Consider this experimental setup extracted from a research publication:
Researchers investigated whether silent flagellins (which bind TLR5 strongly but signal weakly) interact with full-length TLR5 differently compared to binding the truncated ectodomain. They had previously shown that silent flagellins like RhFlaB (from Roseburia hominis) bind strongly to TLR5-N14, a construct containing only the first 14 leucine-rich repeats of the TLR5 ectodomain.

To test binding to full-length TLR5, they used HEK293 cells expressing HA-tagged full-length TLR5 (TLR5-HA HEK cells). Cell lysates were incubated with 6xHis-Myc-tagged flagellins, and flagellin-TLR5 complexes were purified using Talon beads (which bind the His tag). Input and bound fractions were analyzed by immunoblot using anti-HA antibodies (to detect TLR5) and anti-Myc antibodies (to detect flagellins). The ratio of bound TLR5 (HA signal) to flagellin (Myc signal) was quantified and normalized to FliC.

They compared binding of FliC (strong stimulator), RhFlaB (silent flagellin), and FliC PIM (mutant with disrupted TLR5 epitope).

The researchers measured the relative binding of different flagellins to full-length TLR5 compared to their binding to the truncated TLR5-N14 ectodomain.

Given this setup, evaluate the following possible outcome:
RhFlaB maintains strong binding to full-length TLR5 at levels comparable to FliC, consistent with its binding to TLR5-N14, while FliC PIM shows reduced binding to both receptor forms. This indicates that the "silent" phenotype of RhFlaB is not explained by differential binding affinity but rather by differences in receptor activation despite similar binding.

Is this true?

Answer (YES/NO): NO